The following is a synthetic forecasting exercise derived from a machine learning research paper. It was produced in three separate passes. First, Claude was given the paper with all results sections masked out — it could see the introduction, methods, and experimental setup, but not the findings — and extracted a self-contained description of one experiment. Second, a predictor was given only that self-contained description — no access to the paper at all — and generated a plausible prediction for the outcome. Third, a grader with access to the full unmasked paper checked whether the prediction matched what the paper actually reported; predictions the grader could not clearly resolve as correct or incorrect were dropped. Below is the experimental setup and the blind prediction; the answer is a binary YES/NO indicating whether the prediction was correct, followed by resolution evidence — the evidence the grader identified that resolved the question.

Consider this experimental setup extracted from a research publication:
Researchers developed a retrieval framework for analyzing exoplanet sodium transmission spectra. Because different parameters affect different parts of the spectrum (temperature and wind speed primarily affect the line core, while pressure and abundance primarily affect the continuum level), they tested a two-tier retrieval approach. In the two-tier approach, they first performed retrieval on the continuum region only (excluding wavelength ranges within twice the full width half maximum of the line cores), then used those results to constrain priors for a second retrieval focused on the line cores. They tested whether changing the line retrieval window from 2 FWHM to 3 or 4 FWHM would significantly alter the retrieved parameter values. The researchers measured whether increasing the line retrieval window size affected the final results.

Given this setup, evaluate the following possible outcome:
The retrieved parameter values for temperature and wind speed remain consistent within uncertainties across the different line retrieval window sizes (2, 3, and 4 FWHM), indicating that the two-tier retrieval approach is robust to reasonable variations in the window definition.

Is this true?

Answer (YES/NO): YES